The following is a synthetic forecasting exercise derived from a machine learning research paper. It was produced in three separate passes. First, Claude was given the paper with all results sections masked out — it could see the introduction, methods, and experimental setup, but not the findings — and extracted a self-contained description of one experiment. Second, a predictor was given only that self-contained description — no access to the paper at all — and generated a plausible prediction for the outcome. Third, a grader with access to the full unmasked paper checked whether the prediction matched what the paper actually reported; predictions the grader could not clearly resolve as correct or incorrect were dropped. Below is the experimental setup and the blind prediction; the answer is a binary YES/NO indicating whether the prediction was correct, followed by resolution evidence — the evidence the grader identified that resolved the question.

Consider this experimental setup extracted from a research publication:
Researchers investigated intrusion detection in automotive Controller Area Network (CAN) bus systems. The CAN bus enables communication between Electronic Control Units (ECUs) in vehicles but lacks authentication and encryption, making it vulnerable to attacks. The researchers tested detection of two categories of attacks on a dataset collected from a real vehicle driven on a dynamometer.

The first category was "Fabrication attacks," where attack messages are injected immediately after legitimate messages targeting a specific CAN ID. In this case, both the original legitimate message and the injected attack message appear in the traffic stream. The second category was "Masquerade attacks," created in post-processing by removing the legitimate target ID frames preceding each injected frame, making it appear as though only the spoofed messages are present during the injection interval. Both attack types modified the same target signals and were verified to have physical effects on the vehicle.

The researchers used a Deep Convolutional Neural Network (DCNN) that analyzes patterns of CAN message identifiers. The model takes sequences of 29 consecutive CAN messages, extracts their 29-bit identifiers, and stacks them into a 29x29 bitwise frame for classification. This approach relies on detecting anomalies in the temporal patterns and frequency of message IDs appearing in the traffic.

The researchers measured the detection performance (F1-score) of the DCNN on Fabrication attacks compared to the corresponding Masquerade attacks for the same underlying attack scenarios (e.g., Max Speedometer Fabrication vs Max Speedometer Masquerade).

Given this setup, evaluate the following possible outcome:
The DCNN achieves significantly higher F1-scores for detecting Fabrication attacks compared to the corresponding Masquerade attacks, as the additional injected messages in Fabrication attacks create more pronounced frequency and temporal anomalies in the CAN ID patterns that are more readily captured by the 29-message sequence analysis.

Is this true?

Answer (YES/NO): NO